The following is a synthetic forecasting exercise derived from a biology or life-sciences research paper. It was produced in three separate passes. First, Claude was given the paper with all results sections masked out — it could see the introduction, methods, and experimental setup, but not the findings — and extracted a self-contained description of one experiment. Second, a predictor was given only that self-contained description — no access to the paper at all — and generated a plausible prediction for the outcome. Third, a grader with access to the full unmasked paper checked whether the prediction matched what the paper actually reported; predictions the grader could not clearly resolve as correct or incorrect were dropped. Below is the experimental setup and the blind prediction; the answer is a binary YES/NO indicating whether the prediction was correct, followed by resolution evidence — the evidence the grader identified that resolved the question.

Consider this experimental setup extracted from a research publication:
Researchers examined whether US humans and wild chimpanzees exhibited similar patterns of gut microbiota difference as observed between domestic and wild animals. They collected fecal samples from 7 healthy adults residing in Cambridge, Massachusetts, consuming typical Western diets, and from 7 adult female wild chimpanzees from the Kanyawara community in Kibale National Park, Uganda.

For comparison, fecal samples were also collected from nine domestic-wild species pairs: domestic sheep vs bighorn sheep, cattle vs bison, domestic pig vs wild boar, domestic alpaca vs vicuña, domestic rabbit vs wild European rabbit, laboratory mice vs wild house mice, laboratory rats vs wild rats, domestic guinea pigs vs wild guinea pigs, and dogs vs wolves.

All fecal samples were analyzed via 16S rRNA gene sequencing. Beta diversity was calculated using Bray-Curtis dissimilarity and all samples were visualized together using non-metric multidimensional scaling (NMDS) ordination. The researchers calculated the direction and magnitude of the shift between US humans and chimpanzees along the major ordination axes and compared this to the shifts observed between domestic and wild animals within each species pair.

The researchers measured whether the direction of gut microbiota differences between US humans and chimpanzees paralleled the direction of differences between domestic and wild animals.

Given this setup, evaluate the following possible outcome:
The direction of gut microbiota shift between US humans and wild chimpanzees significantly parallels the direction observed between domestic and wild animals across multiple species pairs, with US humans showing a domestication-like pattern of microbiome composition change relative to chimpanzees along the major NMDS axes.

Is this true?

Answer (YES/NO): YES